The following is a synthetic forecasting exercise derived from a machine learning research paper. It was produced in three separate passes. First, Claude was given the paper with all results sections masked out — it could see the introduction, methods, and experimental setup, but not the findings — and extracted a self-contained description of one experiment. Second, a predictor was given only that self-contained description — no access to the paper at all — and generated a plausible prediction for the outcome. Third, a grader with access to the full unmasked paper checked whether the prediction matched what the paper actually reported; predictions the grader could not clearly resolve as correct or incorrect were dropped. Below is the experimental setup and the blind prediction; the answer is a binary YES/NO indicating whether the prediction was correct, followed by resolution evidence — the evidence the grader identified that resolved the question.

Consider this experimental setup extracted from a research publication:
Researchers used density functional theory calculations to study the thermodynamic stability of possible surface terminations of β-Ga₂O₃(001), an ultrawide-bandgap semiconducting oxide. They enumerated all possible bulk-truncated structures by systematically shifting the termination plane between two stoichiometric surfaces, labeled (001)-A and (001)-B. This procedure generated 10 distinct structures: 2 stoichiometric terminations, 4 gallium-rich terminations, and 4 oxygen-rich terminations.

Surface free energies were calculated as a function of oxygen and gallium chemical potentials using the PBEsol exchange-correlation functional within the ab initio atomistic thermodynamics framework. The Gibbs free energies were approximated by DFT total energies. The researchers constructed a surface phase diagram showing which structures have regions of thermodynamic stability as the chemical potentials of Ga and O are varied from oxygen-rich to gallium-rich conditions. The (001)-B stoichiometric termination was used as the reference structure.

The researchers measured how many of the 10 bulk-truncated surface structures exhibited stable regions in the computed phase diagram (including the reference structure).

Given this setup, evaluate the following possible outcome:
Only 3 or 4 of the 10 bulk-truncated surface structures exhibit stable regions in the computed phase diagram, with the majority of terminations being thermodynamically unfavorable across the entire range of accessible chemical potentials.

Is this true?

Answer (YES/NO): YES